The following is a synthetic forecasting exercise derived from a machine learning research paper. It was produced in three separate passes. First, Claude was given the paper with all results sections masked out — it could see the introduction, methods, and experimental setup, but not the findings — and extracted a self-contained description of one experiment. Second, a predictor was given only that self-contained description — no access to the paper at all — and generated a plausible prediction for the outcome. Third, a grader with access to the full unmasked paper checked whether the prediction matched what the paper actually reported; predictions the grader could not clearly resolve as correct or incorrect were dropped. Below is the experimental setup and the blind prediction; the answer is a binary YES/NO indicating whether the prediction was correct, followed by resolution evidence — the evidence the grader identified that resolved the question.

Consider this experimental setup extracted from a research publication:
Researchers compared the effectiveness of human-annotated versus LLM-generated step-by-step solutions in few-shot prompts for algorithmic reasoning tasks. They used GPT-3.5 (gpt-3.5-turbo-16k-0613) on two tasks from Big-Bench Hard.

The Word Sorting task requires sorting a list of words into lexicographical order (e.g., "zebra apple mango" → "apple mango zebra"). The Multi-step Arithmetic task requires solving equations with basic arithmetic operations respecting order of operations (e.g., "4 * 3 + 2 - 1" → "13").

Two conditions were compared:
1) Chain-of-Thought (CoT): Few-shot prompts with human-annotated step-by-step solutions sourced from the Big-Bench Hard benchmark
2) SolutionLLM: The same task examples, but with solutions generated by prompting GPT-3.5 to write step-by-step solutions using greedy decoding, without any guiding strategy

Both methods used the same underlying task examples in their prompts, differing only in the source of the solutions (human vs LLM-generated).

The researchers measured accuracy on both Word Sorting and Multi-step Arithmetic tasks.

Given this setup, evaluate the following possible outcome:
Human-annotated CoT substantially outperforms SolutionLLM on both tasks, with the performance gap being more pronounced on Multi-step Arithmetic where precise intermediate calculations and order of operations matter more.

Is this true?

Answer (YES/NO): NO